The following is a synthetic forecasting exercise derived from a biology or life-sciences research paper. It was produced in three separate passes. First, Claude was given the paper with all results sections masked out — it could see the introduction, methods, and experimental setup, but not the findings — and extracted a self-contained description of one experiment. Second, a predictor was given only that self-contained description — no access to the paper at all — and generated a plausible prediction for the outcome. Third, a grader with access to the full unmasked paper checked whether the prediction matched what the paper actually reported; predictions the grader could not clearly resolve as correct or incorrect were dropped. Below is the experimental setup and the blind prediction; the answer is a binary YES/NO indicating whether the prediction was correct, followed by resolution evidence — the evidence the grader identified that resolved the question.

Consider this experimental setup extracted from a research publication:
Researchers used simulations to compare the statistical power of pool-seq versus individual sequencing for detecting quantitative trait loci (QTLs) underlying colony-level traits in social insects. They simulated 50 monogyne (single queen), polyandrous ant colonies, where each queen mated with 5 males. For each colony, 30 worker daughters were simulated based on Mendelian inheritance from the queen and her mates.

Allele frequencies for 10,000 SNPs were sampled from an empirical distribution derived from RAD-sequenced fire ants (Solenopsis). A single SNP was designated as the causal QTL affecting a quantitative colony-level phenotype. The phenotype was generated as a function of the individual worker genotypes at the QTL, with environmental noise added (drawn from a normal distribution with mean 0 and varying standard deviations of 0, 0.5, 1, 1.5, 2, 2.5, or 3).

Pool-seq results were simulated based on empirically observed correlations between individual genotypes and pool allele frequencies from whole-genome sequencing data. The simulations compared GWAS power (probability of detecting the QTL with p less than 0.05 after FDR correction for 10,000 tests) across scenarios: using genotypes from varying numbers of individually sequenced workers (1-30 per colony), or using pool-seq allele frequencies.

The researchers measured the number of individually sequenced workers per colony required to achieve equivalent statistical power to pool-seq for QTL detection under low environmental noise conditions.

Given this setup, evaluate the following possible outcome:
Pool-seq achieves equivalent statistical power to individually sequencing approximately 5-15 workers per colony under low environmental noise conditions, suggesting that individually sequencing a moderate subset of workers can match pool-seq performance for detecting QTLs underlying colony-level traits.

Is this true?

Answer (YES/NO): NO